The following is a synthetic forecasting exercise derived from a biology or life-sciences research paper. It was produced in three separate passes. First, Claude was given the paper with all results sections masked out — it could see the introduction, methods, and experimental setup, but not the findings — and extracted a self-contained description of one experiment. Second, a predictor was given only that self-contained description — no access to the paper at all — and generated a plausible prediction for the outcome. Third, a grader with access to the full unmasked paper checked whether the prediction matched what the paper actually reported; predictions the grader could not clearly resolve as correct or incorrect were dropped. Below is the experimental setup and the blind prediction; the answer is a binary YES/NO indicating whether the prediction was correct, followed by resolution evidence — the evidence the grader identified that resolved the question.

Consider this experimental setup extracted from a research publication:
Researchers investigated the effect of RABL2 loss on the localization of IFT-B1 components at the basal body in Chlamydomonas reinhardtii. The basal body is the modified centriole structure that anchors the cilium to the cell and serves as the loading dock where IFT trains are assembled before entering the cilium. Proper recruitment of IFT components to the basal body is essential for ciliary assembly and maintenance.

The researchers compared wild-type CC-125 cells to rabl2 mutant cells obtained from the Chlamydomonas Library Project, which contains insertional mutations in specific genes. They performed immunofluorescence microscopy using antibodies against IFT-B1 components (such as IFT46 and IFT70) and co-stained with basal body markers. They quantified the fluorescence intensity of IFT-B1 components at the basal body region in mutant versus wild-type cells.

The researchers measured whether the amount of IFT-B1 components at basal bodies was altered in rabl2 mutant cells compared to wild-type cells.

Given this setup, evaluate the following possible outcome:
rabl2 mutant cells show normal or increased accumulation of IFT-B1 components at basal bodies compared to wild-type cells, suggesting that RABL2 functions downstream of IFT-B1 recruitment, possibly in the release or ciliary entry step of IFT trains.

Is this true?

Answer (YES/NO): NO